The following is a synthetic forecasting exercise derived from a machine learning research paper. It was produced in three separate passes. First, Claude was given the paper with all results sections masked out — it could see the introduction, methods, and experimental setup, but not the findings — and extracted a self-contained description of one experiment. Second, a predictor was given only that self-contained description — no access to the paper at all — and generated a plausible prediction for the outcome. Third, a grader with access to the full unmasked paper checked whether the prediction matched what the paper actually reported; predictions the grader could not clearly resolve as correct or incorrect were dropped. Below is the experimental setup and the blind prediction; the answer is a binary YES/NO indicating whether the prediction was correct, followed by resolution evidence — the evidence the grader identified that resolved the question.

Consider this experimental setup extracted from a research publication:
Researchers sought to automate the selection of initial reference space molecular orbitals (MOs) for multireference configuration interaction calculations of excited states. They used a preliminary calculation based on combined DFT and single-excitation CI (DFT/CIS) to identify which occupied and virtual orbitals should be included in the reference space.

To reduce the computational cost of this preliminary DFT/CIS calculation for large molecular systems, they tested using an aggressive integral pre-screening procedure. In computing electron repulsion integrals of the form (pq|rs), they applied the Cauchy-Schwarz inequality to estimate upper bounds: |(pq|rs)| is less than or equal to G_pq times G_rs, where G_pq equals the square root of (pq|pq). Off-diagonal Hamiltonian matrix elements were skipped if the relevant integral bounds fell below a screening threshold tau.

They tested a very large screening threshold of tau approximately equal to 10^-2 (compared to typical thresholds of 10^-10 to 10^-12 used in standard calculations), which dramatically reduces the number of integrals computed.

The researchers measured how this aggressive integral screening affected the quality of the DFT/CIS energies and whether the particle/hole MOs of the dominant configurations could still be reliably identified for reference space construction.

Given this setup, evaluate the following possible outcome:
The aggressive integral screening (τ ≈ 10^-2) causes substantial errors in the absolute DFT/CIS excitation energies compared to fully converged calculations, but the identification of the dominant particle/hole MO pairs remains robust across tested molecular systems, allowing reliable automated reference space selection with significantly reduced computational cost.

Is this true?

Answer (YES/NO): YES